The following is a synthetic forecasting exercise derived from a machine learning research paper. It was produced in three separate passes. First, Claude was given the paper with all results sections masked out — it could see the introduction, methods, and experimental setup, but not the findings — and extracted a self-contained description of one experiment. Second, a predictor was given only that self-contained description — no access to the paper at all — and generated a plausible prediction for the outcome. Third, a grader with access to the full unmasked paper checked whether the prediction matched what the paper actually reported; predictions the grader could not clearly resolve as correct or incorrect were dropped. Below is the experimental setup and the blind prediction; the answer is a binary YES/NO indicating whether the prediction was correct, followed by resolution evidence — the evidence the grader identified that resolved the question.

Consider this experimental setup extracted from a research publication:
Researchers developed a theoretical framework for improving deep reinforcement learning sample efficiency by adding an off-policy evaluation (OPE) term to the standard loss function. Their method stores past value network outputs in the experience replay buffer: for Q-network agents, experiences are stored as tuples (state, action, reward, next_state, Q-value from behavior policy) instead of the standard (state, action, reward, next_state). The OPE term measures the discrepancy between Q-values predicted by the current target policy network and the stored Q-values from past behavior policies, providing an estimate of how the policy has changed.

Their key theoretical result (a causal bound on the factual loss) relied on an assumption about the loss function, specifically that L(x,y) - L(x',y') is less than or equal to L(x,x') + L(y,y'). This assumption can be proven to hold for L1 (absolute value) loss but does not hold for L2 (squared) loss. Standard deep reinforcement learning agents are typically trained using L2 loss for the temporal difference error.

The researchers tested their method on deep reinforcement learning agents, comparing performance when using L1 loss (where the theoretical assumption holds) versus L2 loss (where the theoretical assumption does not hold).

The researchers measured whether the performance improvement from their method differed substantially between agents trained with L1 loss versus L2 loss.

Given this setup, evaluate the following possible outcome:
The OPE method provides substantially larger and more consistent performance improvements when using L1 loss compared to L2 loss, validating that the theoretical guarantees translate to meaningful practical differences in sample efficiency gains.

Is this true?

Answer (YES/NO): NO